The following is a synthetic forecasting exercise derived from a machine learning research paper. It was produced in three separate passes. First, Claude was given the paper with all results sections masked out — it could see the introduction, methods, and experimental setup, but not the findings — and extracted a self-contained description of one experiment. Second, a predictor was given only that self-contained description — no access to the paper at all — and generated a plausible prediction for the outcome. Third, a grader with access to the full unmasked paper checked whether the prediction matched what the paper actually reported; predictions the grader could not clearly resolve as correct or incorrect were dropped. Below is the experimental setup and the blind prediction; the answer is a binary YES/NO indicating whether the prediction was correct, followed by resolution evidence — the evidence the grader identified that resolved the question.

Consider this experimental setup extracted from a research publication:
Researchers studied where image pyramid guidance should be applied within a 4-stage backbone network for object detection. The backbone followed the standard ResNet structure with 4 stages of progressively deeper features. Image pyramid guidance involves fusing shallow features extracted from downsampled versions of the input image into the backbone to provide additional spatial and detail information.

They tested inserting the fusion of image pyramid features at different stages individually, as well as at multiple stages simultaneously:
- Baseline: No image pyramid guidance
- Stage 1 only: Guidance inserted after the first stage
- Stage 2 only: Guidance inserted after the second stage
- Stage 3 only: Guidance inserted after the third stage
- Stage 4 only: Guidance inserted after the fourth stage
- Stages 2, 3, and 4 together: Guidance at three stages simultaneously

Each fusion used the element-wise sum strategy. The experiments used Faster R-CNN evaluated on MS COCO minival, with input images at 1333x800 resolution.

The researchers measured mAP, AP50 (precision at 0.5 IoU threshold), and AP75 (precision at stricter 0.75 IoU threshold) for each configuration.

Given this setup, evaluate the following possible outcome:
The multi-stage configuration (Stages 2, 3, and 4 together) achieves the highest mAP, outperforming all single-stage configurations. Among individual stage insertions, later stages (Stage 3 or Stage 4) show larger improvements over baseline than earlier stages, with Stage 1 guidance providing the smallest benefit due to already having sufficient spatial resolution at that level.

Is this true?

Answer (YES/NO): NO